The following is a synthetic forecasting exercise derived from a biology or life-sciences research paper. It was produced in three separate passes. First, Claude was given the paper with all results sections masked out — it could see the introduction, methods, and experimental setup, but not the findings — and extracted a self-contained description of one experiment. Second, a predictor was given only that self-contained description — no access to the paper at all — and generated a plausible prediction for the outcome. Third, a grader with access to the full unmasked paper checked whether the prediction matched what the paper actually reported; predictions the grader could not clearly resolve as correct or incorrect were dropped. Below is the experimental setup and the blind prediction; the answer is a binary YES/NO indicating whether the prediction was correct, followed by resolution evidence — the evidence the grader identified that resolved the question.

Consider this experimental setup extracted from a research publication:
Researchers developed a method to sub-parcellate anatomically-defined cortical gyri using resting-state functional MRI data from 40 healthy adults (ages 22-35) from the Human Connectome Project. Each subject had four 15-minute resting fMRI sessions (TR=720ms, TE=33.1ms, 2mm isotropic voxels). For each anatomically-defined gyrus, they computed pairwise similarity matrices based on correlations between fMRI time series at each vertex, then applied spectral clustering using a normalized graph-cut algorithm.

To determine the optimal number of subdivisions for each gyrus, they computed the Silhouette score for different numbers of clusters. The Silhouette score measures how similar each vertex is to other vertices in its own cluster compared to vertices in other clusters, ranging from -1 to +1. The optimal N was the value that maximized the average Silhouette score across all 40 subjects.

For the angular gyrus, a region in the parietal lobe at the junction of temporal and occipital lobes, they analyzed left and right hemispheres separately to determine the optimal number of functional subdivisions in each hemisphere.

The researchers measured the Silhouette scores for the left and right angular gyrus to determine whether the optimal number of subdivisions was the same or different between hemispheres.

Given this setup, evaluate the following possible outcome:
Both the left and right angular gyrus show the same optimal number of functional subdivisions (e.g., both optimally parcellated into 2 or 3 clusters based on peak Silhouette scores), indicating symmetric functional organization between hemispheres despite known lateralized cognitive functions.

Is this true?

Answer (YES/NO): NO